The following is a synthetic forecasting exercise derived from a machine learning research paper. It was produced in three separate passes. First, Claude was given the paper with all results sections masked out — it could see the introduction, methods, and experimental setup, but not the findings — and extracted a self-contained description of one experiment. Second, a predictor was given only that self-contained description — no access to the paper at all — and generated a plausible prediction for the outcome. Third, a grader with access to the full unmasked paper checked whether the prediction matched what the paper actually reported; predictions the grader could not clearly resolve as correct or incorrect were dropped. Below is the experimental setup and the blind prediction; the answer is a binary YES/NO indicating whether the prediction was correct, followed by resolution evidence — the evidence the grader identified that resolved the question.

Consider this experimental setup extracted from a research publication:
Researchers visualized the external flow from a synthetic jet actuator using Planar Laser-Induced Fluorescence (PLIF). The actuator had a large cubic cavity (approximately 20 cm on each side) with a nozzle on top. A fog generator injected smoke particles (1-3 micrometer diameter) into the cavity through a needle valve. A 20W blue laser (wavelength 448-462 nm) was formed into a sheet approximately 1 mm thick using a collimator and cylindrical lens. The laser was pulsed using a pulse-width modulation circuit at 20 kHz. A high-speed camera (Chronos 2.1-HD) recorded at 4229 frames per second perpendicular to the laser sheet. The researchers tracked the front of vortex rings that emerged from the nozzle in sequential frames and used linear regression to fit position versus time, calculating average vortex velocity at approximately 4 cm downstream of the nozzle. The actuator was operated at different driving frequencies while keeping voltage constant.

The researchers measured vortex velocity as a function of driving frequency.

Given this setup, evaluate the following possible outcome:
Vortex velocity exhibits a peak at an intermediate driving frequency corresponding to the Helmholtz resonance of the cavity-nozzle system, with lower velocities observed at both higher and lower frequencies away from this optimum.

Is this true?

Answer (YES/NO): NO